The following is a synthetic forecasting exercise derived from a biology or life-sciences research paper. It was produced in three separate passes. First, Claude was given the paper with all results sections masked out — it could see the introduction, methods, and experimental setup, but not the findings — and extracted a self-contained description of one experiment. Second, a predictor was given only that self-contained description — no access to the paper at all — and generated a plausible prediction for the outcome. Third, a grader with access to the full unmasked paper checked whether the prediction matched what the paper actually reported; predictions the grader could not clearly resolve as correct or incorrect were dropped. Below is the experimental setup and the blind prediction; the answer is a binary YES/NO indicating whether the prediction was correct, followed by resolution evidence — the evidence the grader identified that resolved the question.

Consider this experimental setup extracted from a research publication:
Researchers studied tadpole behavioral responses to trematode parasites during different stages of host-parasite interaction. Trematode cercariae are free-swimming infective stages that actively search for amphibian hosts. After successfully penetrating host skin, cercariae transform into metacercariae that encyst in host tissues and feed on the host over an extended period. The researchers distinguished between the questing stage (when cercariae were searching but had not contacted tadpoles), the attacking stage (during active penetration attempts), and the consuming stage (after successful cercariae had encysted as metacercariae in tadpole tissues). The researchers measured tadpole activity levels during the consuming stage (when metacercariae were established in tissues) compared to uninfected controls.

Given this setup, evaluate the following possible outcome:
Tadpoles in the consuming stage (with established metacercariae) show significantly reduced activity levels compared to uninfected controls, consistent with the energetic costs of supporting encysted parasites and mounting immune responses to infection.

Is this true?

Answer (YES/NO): NO